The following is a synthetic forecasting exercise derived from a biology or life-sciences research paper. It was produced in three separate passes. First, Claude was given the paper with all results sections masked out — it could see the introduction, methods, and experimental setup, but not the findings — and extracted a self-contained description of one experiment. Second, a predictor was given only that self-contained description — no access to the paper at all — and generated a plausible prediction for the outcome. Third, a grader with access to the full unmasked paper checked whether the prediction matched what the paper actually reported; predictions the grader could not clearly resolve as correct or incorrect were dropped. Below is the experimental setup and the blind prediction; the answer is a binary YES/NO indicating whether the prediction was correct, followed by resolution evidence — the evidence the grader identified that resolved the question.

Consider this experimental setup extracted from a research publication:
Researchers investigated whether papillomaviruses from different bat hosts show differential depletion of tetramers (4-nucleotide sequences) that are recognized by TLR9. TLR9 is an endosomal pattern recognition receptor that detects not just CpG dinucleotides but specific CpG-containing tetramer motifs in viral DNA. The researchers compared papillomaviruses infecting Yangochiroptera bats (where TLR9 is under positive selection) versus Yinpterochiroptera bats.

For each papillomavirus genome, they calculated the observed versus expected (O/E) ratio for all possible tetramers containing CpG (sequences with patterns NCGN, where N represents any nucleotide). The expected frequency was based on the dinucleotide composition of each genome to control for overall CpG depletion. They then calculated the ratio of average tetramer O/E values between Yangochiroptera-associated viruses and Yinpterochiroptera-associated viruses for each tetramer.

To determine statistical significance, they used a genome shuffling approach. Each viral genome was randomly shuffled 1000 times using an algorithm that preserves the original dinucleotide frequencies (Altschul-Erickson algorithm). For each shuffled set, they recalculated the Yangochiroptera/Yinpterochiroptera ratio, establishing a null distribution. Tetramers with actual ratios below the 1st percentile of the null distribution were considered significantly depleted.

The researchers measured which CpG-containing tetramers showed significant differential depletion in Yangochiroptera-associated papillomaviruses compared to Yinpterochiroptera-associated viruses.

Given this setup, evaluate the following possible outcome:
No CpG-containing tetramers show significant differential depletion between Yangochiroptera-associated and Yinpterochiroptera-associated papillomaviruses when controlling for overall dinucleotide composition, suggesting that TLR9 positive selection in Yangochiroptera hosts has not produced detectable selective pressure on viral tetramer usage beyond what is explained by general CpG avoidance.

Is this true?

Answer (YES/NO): NO